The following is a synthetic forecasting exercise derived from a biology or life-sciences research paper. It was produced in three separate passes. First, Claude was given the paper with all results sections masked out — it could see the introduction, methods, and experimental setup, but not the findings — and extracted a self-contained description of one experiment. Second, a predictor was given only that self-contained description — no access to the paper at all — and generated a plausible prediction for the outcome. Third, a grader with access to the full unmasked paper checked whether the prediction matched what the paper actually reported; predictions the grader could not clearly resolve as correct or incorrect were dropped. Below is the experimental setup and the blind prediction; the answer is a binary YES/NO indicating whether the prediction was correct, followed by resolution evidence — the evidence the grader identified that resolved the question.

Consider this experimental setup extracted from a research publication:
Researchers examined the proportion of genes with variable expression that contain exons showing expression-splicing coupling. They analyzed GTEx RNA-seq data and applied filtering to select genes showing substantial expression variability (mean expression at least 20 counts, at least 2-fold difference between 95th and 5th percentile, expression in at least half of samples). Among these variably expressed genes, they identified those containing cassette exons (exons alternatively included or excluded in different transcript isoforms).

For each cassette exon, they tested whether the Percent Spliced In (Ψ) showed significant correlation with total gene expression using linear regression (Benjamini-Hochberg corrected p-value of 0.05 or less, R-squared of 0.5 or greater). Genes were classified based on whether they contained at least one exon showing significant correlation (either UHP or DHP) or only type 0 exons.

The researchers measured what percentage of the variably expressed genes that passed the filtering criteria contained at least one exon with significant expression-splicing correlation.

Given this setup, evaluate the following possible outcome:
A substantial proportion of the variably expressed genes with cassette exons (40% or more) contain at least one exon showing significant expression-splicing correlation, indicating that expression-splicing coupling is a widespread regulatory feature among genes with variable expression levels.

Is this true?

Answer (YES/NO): NO